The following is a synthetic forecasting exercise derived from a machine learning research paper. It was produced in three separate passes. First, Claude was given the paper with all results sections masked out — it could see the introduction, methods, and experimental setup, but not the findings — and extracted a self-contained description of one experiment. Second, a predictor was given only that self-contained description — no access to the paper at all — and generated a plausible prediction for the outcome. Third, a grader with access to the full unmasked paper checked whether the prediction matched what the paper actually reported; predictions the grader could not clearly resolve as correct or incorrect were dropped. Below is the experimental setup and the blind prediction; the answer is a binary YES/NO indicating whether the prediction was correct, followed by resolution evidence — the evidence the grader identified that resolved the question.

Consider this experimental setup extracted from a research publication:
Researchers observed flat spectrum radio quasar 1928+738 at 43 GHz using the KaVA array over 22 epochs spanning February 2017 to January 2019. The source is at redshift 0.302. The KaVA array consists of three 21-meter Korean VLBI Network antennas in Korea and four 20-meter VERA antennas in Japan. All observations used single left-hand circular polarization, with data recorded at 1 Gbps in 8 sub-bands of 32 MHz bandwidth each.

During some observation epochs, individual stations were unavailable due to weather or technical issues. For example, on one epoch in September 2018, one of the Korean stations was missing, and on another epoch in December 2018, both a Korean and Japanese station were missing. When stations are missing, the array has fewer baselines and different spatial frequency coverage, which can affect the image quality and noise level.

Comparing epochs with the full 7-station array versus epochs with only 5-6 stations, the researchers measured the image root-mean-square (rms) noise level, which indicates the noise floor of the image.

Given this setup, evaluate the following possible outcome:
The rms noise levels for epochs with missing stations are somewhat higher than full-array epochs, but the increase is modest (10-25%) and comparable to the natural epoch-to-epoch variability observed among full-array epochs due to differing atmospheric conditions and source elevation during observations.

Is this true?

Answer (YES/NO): NO